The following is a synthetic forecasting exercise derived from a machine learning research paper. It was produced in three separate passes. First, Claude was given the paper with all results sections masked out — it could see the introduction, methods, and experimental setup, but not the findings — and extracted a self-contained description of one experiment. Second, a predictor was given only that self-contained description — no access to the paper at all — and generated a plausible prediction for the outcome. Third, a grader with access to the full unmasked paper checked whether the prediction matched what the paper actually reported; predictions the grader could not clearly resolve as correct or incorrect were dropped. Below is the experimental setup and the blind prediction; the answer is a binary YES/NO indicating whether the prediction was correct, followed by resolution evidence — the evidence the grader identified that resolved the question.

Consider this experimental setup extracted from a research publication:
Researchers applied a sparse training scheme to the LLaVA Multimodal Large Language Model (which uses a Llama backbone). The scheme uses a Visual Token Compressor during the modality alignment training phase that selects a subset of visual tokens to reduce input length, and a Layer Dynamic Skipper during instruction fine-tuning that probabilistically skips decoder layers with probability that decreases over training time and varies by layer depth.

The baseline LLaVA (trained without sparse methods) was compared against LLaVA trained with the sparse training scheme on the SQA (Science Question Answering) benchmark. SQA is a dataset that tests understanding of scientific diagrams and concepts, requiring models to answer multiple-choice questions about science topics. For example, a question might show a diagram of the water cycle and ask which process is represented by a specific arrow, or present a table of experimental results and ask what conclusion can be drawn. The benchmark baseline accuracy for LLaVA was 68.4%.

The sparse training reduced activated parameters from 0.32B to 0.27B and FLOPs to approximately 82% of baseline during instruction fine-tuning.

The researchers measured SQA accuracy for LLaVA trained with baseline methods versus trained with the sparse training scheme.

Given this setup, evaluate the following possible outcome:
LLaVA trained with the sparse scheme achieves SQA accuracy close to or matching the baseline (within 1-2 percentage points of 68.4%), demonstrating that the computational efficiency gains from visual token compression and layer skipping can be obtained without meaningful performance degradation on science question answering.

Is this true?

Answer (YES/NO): YES